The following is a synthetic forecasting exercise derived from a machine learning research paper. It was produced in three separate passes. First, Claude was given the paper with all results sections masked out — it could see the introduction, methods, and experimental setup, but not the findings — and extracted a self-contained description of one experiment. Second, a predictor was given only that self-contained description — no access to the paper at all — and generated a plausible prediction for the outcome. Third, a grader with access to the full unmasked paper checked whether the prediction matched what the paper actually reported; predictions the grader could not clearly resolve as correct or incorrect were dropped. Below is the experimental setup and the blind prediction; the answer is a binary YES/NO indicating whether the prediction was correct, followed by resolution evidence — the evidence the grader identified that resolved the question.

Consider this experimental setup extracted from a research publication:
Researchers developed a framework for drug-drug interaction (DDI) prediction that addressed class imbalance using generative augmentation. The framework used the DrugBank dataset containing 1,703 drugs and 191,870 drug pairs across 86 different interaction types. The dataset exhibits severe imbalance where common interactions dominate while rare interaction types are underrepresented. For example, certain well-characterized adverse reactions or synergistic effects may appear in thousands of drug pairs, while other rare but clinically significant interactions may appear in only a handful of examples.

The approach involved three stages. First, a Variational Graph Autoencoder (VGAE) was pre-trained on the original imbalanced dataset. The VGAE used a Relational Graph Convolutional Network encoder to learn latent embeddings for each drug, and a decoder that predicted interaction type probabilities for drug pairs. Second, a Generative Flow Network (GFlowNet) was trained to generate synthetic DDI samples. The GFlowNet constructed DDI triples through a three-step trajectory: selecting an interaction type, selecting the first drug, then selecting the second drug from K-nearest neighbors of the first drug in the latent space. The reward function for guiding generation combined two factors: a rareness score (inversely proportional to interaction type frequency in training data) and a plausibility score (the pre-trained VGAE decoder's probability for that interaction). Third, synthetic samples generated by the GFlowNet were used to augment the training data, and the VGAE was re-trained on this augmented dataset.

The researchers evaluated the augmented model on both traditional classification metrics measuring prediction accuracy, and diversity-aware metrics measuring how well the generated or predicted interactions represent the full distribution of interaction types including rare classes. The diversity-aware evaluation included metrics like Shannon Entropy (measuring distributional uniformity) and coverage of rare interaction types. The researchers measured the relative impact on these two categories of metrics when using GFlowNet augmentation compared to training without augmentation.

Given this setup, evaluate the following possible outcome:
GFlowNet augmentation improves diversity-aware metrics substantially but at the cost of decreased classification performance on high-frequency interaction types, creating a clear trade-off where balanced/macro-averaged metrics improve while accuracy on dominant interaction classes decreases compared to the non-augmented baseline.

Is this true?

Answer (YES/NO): NO